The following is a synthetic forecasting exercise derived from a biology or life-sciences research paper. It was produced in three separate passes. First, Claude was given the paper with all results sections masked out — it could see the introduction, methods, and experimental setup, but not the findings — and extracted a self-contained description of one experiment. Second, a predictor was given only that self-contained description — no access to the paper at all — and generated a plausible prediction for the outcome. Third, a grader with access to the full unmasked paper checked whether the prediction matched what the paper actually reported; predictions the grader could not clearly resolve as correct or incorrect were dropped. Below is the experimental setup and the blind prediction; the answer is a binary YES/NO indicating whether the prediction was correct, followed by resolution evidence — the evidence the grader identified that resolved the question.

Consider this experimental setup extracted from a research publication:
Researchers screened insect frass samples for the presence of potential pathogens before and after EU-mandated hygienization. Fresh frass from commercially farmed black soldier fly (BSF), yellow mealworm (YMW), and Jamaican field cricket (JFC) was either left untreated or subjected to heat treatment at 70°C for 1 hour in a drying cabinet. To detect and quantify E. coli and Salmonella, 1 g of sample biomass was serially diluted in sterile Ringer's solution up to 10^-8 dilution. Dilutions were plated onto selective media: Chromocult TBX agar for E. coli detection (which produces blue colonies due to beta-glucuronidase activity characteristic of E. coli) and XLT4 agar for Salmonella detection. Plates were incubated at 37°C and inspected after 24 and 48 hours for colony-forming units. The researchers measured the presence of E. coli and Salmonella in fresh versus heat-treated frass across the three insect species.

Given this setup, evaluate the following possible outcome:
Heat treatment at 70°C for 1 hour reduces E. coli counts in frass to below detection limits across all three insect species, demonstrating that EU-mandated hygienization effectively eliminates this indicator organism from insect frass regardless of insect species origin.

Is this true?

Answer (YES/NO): NO